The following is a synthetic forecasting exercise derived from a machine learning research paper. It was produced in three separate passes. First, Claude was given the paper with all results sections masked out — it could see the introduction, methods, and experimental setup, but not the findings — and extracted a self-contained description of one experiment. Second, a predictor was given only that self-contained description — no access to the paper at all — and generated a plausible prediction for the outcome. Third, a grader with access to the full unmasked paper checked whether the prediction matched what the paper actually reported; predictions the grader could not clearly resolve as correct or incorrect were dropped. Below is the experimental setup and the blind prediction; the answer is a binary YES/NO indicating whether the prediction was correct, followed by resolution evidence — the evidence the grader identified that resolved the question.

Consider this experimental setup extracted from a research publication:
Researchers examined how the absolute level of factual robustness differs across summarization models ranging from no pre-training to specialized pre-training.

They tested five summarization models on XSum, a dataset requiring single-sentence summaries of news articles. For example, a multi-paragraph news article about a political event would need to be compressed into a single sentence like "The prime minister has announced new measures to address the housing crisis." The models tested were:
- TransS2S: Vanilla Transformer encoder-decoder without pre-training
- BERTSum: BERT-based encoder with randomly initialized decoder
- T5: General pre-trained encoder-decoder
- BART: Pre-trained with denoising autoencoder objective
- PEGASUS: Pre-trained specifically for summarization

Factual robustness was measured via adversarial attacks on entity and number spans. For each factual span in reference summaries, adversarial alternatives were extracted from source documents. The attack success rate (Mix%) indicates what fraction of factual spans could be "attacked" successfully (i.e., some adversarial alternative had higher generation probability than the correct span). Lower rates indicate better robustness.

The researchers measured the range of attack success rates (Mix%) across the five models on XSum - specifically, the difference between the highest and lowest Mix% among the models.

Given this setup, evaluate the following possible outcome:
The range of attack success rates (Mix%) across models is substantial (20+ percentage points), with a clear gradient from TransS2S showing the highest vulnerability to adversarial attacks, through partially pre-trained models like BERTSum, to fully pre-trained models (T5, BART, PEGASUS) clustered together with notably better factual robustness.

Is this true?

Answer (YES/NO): NO